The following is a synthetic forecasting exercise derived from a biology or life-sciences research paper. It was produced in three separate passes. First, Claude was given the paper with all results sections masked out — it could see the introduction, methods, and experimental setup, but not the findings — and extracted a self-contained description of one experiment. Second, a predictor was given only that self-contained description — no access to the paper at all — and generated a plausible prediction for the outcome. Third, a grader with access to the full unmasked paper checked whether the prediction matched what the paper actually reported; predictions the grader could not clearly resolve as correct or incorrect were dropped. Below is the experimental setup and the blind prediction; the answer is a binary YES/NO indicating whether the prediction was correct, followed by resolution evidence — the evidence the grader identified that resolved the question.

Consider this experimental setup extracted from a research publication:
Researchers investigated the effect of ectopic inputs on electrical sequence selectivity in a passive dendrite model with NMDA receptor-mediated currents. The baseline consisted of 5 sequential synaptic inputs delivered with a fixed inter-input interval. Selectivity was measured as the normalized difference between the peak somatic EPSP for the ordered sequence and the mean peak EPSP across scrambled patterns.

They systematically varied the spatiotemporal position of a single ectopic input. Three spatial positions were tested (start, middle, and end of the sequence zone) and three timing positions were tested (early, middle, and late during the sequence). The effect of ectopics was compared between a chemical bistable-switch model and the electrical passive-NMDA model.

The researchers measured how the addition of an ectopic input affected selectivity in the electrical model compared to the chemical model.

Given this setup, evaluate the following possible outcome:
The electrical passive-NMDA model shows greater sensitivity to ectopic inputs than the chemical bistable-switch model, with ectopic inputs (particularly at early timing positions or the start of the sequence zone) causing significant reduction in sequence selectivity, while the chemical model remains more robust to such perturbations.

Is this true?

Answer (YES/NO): YES